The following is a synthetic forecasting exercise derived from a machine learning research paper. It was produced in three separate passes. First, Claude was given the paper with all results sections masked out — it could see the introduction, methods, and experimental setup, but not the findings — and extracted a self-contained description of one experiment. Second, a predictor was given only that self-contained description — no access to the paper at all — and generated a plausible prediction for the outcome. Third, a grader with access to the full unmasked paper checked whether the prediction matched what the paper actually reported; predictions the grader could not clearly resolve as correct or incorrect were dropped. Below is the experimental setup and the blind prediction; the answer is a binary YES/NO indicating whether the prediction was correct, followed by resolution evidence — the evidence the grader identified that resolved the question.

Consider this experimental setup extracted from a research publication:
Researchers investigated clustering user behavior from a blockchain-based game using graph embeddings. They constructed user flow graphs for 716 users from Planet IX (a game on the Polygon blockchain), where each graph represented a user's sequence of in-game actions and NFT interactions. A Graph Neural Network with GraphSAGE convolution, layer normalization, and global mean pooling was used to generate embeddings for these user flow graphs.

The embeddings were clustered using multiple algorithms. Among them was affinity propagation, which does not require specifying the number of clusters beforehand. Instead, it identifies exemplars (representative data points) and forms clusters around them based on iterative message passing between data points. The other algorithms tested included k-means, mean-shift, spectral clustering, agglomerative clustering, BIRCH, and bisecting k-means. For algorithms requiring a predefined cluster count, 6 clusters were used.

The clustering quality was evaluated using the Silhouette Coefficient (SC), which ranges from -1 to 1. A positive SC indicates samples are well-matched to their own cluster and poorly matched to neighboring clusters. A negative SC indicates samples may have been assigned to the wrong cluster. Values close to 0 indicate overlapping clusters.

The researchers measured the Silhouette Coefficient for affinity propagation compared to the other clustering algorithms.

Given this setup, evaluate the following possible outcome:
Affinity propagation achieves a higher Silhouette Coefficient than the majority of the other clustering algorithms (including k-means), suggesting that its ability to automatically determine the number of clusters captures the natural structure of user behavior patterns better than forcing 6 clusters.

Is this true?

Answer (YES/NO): NO